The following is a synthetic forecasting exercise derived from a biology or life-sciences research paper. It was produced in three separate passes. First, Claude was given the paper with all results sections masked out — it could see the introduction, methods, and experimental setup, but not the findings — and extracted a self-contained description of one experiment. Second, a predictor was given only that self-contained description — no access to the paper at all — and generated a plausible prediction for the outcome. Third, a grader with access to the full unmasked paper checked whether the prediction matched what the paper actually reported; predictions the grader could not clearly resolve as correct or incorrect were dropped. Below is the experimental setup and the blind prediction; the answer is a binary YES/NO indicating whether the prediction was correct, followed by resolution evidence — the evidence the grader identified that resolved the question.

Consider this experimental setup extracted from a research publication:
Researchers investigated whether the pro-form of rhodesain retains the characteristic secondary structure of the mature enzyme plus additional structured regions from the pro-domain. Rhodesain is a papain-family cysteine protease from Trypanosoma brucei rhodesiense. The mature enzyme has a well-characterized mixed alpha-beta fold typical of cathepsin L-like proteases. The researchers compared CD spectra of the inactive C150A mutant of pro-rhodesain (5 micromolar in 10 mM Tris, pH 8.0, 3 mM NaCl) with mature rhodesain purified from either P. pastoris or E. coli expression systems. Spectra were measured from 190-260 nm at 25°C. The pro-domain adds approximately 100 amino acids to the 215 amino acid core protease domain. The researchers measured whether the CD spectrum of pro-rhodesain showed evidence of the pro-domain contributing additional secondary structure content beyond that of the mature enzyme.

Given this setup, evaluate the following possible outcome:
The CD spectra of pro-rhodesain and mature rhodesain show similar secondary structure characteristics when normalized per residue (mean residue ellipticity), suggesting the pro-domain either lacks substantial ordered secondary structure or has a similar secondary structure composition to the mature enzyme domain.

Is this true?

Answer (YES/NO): NO